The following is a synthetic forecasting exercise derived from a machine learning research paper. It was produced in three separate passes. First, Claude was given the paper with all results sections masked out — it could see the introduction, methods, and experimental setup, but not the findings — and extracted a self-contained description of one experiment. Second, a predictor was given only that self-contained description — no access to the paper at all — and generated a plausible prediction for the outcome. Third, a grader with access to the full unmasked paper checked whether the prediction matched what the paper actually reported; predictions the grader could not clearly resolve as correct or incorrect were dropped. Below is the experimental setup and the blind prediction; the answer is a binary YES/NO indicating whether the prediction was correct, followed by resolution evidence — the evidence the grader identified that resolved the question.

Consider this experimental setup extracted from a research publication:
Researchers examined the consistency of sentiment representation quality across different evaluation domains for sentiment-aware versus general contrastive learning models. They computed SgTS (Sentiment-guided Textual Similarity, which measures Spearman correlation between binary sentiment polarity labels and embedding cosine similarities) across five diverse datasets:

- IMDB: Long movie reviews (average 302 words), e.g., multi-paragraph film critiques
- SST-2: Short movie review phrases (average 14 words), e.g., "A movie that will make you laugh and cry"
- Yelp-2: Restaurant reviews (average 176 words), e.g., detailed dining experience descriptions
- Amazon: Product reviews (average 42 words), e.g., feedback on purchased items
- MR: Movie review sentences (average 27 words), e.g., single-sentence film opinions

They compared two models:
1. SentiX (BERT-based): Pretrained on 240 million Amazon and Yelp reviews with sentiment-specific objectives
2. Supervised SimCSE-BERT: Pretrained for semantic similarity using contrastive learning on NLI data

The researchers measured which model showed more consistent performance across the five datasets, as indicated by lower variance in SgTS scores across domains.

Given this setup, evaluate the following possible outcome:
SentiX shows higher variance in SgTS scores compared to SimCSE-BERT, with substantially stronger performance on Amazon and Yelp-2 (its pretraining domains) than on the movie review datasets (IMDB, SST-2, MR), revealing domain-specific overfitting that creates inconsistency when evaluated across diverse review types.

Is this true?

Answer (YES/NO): NO